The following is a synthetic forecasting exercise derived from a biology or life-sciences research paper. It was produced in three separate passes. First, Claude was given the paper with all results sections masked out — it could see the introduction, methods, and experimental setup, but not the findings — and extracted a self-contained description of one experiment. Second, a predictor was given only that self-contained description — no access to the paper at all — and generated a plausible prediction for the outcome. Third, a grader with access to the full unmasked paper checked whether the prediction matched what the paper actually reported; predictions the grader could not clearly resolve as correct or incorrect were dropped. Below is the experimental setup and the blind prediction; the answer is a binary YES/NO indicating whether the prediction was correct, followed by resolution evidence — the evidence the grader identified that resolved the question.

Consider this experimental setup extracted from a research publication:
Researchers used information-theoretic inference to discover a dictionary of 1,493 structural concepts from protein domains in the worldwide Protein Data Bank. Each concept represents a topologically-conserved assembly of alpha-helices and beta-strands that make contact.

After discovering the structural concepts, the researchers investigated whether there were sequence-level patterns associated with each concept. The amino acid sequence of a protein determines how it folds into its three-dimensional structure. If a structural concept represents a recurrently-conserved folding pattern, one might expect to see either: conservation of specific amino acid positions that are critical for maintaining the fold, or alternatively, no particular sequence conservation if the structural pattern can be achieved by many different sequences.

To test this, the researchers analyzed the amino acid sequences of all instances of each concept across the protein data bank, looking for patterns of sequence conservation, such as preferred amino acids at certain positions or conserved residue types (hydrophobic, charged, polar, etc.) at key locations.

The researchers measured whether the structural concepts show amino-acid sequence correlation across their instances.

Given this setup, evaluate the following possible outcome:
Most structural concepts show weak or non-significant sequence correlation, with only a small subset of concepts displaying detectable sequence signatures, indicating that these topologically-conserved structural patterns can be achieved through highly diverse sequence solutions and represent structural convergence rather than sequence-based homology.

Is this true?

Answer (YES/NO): NO